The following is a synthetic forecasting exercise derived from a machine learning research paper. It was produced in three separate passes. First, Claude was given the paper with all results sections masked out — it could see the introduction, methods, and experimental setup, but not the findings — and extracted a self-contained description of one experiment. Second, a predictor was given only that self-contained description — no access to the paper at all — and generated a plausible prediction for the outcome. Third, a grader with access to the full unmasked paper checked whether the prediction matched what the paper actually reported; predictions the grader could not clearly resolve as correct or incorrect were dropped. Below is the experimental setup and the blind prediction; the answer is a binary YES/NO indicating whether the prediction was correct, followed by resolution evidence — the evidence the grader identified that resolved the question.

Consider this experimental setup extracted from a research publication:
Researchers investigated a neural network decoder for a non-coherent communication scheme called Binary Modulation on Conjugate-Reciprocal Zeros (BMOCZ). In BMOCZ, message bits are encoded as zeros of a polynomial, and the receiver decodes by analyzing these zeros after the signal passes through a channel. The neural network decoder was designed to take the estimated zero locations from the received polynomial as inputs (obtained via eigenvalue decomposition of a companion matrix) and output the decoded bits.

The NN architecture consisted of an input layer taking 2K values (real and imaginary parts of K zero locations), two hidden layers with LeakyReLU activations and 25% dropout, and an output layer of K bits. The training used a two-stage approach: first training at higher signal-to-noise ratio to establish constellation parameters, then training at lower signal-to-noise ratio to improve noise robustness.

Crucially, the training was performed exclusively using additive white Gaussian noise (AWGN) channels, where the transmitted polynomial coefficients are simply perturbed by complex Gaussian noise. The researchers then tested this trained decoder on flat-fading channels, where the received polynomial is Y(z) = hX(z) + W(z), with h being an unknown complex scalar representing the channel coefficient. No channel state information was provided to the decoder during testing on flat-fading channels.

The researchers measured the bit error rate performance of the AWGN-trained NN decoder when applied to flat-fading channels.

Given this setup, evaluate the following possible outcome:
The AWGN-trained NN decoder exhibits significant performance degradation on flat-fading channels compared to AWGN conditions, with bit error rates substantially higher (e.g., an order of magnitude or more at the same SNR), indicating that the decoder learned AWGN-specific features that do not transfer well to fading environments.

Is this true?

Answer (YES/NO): NO